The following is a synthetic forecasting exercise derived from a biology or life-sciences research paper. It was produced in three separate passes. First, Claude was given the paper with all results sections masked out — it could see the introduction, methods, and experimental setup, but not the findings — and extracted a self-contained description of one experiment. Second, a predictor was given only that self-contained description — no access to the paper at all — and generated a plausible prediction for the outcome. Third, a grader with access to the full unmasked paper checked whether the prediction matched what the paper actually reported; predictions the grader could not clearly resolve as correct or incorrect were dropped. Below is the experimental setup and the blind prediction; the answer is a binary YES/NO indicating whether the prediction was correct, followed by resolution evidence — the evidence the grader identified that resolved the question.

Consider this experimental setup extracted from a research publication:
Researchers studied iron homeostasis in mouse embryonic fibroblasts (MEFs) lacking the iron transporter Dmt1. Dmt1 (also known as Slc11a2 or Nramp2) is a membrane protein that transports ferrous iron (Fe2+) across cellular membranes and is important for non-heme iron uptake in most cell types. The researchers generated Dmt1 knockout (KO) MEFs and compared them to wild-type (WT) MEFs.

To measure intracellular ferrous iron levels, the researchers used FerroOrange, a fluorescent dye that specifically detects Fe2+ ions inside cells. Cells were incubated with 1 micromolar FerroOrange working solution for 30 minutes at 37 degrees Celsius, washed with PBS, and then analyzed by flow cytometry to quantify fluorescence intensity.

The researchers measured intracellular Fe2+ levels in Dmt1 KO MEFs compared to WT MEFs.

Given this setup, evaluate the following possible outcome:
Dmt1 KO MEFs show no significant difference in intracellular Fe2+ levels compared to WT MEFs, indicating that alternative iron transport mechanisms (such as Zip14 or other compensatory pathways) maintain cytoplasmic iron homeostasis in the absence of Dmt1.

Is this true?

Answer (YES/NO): NO